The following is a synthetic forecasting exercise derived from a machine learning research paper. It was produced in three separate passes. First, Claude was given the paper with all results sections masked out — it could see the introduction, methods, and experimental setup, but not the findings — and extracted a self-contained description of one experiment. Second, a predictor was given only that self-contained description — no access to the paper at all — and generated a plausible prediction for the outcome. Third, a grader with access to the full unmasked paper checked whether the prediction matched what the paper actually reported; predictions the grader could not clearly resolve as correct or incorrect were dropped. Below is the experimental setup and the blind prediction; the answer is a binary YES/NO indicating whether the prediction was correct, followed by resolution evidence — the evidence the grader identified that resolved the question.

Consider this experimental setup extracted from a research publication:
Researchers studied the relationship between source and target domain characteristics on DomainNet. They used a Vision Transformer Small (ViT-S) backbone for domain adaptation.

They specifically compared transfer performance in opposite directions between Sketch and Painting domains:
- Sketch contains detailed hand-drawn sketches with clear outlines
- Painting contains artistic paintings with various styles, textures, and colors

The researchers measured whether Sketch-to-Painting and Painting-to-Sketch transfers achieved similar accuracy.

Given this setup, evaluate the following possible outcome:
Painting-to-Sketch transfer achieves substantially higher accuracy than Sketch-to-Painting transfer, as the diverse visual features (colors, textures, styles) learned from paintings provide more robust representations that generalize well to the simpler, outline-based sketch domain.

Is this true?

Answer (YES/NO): NO